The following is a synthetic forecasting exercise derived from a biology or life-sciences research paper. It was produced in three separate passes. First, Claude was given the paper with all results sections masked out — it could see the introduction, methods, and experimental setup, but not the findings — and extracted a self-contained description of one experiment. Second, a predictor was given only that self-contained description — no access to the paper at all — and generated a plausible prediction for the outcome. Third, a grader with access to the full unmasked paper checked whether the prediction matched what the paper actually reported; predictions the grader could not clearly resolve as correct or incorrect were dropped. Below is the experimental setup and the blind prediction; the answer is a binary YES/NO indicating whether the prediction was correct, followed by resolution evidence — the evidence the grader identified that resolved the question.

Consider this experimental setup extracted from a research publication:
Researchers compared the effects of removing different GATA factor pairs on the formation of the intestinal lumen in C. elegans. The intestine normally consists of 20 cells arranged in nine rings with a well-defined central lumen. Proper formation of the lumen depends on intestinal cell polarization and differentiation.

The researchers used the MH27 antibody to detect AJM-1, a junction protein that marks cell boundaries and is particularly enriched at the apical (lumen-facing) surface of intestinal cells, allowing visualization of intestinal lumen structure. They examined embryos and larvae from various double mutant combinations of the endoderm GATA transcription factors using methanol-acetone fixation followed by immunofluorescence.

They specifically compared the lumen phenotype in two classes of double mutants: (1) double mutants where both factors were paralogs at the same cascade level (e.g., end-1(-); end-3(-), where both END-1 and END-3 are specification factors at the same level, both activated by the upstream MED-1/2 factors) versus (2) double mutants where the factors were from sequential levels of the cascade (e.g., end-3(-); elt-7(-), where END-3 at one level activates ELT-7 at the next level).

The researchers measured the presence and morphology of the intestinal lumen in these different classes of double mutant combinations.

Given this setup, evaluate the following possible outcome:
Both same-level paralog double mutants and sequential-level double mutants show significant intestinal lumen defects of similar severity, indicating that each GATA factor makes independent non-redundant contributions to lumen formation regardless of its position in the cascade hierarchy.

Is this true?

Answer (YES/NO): NO